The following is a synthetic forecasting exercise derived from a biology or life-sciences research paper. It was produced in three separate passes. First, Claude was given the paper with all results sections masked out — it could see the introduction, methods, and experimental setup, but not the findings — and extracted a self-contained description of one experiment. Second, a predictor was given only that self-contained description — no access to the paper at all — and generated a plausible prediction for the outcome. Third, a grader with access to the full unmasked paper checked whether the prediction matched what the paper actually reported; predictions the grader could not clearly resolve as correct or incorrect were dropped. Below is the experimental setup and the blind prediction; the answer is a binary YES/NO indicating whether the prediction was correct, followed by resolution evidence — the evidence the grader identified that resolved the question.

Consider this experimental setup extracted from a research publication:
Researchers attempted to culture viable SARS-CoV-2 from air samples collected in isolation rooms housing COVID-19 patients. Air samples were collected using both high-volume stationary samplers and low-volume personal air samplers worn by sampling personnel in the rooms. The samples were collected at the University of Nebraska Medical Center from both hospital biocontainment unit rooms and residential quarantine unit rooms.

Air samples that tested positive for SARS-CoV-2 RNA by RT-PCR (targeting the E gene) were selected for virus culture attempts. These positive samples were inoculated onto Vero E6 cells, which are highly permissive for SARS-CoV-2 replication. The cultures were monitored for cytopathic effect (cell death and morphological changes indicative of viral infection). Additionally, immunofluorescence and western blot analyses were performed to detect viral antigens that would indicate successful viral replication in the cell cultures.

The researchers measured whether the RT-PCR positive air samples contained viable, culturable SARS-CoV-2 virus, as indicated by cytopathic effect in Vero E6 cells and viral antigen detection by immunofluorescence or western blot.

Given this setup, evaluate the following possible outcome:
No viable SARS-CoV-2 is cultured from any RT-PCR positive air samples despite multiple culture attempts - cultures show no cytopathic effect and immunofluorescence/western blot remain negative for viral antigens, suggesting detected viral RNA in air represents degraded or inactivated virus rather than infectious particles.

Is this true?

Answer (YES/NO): NO